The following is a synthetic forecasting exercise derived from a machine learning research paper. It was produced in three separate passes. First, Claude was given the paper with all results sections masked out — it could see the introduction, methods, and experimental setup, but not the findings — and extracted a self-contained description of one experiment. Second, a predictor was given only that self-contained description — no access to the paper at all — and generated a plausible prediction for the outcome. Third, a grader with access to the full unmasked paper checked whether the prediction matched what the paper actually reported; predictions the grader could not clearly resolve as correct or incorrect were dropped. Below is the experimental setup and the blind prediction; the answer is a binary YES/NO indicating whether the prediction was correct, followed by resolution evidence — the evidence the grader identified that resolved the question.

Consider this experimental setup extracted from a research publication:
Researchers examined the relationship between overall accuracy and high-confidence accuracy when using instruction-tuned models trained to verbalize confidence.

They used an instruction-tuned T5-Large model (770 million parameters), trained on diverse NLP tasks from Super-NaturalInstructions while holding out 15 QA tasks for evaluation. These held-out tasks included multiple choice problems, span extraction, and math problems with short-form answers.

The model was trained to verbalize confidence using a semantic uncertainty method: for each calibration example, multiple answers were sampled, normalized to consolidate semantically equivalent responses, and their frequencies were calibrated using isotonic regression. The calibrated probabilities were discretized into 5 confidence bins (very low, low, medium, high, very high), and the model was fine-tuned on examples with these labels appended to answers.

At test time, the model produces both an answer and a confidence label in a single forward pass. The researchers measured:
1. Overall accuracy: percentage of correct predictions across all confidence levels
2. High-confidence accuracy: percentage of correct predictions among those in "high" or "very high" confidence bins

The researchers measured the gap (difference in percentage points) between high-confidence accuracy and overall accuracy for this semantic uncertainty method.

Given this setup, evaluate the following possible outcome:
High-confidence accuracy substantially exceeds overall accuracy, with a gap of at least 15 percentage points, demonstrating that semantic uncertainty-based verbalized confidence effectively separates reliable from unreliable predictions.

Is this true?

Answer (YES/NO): YES